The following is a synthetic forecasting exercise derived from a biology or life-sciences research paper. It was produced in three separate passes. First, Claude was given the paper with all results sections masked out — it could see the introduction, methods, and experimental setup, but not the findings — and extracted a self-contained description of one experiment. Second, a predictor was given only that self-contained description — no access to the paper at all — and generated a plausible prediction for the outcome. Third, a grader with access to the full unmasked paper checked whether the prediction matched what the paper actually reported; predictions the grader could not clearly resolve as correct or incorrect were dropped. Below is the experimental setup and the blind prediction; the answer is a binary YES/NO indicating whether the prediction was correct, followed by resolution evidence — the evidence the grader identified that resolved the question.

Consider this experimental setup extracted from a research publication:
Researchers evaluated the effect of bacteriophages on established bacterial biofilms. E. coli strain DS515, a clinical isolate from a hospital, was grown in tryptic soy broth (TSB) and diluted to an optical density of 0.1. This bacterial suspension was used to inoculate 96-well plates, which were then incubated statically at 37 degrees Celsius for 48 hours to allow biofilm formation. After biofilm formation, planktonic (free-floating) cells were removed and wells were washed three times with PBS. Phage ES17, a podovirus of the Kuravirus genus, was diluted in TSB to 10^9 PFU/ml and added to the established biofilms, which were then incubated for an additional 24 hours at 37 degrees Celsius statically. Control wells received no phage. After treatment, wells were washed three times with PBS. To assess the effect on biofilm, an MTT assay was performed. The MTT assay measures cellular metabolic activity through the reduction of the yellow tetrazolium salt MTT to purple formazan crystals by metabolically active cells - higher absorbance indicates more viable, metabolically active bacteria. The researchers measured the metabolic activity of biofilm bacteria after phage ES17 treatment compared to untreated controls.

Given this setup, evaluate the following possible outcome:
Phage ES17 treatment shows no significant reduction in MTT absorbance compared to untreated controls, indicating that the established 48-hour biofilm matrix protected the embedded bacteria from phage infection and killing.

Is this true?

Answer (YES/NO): NO